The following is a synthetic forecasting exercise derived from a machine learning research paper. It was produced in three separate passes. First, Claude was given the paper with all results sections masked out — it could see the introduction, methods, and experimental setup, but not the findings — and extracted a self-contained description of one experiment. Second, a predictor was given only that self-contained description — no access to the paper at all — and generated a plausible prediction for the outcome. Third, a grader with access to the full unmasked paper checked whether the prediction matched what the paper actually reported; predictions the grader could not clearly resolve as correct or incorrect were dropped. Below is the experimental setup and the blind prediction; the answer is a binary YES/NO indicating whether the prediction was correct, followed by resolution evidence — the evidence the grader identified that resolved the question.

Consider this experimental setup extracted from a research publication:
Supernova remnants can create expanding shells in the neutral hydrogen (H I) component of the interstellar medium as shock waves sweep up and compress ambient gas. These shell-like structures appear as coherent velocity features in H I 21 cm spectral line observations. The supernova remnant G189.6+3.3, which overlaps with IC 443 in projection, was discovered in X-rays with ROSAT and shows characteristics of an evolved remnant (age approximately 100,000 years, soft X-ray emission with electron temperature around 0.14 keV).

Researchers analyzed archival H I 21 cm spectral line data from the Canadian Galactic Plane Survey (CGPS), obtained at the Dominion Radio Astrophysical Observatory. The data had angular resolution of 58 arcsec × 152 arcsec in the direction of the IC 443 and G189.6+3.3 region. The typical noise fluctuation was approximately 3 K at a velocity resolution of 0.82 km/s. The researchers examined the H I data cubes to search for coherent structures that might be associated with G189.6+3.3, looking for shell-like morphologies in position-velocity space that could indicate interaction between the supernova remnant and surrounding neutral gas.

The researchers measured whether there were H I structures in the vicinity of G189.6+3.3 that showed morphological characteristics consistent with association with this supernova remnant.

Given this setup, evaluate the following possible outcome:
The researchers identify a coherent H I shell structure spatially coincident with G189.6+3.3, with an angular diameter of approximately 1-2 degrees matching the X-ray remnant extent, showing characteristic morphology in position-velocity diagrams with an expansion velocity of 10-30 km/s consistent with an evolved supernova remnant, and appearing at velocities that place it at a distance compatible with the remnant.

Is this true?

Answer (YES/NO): NO